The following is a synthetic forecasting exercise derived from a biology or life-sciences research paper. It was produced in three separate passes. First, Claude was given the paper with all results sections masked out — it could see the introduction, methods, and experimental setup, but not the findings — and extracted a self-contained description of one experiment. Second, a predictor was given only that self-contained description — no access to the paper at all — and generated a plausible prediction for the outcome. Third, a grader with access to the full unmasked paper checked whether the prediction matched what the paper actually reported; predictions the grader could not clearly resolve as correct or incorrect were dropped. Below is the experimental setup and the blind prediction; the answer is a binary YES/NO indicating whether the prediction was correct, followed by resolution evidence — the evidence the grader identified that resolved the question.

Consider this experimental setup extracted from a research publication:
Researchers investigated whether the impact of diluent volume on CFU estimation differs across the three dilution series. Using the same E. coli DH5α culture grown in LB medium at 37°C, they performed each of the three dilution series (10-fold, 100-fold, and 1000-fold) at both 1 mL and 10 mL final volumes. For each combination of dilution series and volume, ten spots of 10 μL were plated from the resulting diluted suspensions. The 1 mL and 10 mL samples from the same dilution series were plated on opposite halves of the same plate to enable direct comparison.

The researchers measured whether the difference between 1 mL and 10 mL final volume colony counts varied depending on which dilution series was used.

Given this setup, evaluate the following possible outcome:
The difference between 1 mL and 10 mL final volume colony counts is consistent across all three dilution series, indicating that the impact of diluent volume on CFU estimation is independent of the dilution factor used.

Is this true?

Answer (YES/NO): NO